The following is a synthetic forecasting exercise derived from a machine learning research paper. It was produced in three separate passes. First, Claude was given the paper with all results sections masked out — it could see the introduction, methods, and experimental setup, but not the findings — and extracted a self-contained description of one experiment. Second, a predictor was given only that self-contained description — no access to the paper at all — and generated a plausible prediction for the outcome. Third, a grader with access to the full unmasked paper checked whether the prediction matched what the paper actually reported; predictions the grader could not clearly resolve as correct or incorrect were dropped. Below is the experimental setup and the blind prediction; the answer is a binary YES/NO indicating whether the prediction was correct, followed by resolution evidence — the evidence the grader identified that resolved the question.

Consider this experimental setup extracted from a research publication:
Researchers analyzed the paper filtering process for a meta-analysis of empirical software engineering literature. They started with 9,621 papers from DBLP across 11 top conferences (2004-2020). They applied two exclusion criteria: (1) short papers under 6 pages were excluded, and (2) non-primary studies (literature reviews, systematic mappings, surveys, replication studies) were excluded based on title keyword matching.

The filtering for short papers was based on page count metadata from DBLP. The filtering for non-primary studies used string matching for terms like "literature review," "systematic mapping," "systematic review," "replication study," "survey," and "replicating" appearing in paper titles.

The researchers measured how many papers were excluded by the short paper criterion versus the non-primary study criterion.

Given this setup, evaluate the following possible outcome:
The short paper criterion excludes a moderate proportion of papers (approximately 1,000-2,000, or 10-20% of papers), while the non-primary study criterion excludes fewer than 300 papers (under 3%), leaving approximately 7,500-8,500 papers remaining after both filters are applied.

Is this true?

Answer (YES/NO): NO